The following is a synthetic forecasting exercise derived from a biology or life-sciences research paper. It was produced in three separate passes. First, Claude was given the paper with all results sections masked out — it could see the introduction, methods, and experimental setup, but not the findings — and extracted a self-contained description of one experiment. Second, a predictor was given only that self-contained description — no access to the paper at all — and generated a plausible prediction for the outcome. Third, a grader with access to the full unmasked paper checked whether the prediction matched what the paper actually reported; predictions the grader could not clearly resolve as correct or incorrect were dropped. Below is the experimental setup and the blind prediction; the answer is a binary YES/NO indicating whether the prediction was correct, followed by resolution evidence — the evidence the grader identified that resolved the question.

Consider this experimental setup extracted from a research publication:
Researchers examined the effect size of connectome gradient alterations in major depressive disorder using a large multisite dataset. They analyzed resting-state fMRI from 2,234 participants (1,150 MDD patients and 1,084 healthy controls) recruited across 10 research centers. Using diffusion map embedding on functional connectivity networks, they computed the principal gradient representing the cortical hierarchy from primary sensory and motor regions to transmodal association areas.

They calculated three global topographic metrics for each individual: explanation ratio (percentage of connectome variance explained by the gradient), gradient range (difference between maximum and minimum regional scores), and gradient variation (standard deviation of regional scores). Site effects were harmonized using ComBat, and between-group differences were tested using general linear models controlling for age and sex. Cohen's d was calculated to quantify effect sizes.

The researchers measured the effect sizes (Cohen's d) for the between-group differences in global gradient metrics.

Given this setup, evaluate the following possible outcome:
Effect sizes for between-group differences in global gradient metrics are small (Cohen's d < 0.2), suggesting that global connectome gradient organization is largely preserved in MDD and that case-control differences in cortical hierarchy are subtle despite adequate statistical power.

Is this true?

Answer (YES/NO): NO